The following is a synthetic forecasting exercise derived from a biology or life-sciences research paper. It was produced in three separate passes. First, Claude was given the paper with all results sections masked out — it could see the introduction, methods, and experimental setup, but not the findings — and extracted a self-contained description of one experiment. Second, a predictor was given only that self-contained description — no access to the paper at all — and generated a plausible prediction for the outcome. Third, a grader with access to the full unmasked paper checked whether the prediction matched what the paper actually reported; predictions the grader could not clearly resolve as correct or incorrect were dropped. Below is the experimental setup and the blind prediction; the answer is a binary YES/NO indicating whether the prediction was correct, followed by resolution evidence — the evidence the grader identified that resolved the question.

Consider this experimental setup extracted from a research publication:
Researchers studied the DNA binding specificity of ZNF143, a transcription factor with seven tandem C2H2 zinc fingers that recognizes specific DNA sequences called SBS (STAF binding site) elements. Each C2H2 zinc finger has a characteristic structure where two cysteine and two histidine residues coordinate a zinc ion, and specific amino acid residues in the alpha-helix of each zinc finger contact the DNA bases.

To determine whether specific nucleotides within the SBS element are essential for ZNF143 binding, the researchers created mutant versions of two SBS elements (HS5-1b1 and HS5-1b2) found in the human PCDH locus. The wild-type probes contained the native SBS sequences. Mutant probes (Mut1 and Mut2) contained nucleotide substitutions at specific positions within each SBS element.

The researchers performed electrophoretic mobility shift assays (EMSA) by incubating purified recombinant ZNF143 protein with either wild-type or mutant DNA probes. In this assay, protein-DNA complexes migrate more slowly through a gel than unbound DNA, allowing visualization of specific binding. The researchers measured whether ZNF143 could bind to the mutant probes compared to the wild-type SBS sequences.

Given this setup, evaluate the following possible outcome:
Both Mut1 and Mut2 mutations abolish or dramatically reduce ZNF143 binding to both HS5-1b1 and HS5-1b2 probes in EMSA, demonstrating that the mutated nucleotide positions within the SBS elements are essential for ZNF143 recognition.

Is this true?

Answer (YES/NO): YES